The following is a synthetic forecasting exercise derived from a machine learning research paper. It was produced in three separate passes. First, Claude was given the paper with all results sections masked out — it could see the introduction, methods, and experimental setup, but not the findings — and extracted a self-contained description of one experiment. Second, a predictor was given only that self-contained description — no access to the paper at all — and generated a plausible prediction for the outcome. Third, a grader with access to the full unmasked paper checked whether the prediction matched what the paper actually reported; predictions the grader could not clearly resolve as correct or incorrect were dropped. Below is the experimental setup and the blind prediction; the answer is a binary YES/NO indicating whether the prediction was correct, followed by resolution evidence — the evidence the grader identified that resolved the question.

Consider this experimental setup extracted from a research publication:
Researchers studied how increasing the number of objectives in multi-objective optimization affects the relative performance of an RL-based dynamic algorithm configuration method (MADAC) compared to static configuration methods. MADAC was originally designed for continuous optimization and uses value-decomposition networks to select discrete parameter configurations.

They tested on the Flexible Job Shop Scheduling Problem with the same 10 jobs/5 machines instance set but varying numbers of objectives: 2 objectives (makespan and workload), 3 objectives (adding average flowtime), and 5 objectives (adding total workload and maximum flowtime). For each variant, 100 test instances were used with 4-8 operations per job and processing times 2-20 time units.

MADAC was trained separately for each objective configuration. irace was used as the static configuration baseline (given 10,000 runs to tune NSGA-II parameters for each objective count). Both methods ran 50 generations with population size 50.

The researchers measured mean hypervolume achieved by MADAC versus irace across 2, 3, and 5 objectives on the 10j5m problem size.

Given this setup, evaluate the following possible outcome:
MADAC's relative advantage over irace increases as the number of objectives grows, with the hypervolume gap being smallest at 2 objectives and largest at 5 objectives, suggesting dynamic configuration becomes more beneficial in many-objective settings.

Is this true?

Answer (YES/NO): NO